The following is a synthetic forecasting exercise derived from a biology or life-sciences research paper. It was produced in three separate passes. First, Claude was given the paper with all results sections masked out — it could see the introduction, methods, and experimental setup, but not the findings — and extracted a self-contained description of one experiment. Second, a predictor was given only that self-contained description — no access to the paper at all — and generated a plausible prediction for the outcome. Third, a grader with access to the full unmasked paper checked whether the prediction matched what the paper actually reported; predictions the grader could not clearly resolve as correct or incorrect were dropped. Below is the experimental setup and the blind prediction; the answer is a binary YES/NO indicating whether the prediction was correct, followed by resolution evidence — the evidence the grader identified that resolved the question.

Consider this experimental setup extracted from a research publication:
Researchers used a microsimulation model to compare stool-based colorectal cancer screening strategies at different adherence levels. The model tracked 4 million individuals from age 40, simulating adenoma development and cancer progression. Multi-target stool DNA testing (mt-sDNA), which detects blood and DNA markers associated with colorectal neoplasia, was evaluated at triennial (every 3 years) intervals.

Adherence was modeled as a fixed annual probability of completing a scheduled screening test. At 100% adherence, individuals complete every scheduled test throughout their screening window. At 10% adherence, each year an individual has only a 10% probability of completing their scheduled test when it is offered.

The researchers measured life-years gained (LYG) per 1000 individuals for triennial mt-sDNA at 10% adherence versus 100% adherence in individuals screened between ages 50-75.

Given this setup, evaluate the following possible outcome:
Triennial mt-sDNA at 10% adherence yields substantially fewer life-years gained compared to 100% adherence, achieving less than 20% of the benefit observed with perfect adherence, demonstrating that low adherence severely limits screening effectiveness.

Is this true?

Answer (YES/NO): NO